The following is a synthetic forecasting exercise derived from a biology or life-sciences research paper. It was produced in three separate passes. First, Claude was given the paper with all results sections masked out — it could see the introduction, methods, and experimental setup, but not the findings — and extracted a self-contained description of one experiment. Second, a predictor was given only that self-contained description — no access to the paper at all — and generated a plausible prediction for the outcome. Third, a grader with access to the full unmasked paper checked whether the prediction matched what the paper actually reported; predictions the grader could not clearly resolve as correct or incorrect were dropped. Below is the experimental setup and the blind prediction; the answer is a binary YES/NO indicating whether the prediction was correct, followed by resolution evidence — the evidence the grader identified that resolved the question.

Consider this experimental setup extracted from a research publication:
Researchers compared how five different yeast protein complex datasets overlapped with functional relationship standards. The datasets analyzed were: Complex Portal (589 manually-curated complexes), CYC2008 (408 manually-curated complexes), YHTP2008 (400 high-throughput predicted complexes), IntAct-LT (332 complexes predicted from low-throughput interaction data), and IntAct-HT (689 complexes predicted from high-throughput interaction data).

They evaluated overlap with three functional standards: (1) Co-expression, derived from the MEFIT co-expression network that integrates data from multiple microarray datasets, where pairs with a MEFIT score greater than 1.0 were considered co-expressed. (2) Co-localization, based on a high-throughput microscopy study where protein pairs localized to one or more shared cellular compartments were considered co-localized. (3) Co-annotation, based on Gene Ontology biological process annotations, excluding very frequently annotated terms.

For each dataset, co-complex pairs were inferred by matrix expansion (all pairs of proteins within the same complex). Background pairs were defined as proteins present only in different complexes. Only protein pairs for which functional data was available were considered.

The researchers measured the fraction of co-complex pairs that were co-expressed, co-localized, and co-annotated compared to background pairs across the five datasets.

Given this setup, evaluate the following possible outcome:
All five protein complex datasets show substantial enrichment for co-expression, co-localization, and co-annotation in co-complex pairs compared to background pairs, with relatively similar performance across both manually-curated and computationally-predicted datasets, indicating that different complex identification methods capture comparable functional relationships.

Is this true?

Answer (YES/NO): NO